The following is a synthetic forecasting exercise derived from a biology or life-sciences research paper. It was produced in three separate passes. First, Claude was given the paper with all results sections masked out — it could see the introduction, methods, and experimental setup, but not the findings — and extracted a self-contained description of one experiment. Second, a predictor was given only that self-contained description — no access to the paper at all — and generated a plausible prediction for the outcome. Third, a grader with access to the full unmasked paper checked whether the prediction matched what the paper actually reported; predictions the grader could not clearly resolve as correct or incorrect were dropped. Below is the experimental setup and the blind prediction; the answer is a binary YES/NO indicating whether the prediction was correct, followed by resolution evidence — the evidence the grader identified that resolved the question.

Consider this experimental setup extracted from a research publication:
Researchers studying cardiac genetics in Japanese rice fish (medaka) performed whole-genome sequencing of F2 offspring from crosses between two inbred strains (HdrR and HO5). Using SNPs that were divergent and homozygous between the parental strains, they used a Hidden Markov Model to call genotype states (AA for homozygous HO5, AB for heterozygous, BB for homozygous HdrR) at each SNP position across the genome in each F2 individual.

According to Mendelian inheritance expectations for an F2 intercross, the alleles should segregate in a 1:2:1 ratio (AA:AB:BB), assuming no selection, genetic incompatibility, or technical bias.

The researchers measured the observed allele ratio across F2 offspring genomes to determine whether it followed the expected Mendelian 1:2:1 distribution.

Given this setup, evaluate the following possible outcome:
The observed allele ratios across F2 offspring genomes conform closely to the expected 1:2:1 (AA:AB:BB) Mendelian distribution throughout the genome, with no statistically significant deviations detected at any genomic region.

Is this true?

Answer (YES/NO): NO